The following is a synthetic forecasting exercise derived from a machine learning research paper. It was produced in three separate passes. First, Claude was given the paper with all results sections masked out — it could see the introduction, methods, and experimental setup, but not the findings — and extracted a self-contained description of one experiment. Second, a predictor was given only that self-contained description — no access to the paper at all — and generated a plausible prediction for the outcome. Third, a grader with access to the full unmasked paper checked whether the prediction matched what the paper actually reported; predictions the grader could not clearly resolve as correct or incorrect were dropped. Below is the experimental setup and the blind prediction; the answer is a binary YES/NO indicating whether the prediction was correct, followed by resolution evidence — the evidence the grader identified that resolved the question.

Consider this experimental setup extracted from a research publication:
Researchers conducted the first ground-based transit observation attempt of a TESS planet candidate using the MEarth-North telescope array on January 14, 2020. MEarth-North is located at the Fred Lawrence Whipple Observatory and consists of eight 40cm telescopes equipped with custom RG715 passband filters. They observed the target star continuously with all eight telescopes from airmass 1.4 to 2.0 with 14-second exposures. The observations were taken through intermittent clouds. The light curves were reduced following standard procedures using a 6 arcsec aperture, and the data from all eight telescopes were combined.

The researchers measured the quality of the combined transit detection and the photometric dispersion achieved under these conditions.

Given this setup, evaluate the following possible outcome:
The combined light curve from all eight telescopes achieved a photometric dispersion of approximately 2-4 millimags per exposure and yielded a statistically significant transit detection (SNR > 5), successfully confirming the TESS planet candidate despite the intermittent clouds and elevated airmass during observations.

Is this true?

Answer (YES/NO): NO